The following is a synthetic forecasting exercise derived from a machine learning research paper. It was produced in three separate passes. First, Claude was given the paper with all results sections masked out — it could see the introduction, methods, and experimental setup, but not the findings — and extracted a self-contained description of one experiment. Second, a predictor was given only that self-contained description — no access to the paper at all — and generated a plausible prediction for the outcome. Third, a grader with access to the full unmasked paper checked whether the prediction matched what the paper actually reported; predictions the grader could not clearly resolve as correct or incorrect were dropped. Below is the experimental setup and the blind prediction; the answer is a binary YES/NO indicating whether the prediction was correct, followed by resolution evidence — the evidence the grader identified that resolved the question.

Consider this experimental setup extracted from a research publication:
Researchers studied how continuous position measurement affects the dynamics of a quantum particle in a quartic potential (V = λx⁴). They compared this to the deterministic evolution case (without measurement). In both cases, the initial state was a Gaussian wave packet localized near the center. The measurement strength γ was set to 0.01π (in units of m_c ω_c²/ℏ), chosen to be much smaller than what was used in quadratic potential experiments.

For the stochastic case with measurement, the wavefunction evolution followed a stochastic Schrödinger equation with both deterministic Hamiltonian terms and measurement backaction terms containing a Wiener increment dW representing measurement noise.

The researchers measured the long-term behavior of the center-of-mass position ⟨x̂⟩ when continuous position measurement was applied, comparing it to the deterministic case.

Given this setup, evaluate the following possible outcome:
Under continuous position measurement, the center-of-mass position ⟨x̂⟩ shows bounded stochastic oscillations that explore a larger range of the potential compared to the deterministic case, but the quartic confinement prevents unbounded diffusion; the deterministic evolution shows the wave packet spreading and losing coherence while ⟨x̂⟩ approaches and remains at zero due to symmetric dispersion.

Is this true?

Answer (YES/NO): YES